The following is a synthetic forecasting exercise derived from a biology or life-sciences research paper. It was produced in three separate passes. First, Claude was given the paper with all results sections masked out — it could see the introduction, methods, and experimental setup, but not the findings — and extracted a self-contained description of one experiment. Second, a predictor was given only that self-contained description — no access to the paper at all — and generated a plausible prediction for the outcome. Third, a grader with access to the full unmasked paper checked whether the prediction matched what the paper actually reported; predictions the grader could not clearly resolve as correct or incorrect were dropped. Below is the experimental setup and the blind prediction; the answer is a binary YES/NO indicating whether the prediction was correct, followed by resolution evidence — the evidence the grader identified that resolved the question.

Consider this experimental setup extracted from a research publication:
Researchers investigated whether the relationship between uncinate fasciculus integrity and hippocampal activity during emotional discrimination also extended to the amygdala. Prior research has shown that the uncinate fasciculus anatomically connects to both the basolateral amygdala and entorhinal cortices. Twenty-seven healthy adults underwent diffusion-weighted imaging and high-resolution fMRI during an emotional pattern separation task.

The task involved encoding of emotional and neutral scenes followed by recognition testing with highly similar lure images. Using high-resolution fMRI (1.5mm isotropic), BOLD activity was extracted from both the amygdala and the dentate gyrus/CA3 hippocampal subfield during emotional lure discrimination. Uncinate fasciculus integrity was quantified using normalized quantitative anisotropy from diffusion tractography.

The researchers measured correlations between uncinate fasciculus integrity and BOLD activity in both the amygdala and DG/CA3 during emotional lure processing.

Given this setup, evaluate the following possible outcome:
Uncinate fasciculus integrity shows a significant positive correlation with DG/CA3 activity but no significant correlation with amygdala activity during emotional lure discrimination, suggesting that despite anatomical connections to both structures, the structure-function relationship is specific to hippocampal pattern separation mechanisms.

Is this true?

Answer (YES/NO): NO